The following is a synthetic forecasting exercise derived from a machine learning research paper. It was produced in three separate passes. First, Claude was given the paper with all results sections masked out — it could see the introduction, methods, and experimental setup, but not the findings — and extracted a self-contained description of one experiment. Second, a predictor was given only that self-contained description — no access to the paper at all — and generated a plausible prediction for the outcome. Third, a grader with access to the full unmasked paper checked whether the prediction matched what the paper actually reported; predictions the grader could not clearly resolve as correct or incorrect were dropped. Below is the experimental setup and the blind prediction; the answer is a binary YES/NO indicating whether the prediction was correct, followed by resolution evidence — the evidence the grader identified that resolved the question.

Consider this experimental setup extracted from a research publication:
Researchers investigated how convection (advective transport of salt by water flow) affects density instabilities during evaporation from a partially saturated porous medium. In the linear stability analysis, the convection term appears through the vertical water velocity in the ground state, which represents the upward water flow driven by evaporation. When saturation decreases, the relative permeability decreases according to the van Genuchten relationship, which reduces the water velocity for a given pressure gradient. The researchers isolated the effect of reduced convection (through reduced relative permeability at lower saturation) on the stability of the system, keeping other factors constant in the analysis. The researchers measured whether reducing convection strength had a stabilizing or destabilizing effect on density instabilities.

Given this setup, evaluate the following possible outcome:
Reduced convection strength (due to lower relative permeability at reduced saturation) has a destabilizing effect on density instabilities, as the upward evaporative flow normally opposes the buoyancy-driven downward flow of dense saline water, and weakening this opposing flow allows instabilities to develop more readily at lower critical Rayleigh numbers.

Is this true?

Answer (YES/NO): NO